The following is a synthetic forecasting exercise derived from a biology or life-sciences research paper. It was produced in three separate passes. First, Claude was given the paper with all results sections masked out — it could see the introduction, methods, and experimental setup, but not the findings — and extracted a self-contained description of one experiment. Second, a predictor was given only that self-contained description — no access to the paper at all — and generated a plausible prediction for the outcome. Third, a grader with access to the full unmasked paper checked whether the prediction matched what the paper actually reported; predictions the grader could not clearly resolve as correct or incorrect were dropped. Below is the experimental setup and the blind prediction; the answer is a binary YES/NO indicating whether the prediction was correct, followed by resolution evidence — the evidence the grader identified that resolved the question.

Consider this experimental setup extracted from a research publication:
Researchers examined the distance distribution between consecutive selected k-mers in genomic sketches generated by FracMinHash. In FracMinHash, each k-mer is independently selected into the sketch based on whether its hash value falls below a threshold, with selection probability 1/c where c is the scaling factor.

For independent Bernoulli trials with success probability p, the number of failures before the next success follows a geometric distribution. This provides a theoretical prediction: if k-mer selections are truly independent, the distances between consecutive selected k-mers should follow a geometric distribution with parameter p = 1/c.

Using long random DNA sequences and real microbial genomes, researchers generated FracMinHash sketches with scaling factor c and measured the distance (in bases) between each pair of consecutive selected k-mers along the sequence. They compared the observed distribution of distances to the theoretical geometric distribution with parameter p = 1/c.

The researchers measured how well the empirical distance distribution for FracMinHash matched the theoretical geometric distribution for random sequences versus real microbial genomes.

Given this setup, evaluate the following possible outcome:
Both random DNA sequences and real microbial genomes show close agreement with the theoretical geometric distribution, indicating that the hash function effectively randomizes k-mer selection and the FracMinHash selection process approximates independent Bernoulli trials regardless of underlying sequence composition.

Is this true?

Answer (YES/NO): NO